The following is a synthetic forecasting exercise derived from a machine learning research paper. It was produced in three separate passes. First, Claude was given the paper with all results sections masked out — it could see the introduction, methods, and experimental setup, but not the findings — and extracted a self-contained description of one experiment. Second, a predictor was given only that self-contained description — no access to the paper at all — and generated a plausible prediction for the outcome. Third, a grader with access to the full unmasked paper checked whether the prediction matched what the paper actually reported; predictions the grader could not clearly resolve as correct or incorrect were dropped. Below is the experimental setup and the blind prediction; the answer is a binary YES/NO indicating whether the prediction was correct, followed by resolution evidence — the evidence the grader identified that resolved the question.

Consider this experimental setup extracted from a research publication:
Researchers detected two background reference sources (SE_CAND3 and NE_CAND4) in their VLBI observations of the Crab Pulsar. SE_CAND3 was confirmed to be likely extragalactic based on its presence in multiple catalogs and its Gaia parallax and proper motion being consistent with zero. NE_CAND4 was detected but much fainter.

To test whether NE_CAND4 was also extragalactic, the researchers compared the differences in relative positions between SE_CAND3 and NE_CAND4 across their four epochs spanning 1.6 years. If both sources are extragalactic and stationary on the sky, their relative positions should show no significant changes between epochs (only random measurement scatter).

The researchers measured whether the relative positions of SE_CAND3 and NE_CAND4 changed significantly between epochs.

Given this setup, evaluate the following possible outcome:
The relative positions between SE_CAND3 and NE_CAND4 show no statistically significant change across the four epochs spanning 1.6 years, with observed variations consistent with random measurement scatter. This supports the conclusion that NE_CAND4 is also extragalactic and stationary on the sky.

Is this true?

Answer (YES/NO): YES